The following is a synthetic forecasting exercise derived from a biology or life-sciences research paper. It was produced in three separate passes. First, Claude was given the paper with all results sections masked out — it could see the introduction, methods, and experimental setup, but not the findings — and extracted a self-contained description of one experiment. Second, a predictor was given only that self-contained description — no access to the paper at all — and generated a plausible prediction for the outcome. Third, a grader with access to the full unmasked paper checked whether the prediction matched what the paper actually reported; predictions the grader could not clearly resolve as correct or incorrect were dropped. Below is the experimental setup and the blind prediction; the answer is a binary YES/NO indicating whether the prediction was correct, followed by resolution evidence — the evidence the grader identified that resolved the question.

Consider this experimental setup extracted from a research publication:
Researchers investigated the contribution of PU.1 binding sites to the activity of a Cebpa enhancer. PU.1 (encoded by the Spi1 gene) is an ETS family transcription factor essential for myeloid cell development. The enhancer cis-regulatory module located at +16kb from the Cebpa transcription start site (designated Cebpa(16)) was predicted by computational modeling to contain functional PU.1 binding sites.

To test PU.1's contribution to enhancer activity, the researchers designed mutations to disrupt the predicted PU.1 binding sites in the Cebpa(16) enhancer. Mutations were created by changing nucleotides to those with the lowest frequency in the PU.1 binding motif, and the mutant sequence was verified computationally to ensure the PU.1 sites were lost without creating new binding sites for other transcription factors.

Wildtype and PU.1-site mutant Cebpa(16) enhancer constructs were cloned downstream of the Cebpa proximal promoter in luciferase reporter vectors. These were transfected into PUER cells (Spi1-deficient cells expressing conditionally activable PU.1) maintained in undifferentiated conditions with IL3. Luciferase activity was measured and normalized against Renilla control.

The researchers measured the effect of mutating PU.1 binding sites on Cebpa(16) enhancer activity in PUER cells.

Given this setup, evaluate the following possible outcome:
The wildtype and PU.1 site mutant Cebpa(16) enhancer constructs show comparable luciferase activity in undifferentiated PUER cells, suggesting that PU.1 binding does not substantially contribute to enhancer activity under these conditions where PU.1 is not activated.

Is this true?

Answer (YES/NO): YES